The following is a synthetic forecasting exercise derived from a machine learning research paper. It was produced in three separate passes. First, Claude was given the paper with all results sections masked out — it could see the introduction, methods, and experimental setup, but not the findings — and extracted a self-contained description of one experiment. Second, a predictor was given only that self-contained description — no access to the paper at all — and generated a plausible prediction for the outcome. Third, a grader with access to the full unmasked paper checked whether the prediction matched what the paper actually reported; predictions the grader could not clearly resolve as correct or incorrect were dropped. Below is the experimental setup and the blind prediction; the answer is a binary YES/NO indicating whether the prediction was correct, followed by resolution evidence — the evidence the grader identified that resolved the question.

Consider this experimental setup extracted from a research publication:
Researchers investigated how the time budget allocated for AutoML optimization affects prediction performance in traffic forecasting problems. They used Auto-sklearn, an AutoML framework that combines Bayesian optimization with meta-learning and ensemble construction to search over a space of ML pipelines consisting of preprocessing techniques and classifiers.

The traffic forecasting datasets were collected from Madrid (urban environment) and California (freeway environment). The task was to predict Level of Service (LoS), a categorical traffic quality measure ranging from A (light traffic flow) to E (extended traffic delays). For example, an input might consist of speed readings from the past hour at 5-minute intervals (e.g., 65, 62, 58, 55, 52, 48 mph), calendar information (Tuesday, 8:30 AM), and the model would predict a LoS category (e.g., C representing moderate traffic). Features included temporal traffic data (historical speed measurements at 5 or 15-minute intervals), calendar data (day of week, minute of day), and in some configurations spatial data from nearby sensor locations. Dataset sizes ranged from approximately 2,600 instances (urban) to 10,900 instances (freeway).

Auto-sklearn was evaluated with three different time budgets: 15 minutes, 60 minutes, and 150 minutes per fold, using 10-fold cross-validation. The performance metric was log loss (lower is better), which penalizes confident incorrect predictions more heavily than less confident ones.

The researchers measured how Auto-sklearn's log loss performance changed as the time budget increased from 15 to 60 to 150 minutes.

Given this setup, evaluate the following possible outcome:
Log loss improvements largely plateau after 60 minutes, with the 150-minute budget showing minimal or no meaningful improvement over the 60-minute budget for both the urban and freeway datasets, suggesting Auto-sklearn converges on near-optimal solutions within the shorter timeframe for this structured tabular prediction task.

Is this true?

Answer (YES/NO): NO